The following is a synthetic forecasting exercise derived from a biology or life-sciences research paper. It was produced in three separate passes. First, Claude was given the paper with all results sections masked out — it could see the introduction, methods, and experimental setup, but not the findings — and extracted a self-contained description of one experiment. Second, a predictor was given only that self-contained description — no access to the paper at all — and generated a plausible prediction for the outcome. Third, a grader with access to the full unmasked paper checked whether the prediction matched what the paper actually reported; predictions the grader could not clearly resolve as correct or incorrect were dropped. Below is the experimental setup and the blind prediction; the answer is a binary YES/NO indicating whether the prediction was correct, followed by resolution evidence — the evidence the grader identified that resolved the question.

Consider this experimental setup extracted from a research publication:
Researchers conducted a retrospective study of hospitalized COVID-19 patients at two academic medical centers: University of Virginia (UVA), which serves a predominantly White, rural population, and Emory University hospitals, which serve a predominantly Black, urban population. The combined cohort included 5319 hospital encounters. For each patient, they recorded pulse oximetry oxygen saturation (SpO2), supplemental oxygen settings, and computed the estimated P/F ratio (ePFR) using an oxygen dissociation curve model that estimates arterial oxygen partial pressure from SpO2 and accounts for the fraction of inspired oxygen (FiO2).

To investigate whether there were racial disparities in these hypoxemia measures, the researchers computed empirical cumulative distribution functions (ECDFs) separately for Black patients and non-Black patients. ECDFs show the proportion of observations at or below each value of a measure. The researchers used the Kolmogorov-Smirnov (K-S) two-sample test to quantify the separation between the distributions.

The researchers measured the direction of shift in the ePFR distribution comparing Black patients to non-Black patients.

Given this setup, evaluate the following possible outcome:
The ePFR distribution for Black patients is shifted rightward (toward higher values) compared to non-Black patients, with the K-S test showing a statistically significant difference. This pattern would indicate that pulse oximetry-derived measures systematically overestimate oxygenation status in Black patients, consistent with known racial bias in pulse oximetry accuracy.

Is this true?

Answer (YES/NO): YES